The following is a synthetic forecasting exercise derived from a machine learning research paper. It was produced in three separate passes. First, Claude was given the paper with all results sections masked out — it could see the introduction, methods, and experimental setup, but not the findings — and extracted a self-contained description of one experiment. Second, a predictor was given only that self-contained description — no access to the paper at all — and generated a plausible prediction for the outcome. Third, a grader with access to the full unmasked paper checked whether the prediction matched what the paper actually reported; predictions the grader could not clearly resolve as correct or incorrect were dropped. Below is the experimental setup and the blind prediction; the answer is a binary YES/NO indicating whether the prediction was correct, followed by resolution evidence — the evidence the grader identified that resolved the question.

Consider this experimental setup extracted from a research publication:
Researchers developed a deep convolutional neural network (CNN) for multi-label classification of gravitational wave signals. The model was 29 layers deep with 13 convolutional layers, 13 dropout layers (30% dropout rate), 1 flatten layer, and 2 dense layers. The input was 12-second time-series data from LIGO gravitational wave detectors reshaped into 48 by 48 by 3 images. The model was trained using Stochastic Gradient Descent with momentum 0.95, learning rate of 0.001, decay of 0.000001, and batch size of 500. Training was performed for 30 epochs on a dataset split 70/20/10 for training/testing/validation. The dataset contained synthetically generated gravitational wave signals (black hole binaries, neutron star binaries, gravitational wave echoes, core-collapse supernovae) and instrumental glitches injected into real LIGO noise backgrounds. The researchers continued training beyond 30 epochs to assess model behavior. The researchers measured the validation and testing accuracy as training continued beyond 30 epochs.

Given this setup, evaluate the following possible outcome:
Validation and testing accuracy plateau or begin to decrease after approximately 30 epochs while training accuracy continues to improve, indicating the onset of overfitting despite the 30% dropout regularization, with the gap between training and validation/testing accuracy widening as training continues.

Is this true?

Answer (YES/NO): YES